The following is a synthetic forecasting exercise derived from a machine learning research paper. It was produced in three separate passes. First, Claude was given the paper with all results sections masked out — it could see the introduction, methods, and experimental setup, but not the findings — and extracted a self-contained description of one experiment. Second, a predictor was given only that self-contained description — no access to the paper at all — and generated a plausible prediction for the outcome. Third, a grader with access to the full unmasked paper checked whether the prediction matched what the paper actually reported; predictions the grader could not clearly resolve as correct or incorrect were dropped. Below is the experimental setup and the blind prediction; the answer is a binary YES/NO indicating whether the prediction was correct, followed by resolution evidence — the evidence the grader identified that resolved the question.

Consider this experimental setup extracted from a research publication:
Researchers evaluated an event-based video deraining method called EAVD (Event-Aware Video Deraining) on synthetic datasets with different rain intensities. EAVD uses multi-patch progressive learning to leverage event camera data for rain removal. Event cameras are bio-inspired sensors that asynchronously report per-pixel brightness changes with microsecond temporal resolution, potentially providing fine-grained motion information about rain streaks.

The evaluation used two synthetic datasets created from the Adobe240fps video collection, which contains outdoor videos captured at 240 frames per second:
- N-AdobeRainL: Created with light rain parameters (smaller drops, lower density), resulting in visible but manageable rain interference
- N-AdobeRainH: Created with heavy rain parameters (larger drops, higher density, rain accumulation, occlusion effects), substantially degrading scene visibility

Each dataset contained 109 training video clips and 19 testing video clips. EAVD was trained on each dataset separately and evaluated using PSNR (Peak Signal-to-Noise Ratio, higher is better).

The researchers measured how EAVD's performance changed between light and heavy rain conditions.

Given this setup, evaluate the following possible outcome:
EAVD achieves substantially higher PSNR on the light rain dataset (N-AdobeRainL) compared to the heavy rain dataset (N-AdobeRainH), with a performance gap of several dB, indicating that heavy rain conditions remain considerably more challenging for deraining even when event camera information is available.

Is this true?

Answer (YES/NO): YES